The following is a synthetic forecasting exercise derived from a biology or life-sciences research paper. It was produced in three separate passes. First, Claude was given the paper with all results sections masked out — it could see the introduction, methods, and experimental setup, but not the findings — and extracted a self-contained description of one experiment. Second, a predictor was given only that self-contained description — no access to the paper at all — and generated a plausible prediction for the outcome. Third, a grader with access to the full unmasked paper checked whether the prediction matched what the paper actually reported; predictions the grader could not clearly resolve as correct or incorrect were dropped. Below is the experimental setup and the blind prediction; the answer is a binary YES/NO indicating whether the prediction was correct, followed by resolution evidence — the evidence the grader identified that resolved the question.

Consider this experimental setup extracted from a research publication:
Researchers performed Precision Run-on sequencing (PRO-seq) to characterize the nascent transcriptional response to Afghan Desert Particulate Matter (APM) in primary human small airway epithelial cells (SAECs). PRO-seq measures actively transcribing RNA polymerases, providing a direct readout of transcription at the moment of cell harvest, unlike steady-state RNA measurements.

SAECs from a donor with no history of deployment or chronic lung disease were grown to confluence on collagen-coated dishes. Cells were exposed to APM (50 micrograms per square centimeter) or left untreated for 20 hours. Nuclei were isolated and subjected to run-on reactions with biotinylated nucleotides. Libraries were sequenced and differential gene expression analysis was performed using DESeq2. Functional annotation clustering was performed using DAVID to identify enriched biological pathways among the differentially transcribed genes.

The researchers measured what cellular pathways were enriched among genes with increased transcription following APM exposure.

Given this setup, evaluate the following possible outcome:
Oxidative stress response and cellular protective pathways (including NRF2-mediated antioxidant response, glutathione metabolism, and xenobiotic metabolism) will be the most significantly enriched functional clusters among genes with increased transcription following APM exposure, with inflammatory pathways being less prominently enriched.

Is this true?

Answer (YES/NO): NO